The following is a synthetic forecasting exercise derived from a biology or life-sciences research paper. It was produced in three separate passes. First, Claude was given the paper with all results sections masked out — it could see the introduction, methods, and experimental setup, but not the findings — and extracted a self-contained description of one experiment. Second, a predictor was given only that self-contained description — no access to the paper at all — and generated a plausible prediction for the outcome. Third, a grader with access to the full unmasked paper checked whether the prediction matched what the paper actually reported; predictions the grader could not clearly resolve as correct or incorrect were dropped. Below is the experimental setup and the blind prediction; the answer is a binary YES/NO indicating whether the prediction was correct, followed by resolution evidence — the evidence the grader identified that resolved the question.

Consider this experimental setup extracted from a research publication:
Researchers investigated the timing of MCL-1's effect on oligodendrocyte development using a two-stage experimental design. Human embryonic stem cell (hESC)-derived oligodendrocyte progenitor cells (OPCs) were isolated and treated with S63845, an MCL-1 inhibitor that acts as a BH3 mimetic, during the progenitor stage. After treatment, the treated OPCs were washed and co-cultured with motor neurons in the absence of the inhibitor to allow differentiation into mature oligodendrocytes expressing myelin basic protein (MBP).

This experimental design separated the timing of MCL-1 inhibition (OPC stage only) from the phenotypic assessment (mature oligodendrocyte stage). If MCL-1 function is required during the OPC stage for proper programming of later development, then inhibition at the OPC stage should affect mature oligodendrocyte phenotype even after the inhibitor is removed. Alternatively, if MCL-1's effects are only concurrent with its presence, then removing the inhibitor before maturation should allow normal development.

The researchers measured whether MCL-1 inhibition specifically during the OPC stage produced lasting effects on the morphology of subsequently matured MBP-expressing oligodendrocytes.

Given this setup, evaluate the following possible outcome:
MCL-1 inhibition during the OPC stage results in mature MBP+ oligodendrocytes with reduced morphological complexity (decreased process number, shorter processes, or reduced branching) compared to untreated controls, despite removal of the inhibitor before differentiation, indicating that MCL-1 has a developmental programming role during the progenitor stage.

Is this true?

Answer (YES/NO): YES